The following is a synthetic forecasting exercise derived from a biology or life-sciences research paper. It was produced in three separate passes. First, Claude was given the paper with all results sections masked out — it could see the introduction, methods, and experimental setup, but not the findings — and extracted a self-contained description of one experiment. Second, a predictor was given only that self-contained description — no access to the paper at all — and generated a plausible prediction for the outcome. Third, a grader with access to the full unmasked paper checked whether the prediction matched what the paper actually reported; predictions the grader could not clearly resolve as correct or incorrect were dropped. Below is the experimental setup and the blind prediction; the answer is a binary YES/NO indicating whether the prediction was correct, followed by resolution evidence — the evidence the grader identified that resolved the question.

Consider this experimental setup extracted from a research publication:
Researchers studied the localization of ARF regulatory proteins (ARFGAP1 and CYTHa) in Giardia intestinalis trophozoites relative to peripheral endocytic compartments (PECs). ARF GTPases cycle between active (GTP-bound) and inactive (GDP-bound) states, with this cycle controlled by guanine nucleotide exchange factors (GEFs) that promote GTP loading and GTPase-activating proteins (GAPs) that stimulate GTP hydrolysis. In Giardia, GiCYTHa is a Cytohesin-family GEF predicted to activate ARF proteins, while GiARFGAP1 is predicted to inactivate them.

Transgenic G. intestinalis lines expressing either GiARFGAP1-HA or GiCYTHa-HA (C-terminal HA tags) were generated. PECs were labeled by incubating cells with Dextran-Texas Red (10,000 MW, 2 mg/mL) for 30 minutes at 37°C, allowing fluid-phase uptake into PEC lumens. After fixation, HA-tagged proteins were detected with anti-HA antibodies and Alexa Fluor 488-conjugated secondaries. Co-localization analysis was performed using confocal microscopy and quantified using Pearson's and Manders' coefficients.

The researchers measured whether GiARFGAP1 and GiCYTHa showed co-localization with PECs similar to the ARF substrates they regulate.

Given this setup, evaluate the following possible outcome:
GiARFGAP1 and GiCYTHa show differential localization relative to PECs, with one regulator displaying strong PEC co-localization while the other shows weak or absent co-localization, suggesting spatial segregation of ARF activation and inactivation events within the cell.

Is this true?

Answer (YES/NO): NO